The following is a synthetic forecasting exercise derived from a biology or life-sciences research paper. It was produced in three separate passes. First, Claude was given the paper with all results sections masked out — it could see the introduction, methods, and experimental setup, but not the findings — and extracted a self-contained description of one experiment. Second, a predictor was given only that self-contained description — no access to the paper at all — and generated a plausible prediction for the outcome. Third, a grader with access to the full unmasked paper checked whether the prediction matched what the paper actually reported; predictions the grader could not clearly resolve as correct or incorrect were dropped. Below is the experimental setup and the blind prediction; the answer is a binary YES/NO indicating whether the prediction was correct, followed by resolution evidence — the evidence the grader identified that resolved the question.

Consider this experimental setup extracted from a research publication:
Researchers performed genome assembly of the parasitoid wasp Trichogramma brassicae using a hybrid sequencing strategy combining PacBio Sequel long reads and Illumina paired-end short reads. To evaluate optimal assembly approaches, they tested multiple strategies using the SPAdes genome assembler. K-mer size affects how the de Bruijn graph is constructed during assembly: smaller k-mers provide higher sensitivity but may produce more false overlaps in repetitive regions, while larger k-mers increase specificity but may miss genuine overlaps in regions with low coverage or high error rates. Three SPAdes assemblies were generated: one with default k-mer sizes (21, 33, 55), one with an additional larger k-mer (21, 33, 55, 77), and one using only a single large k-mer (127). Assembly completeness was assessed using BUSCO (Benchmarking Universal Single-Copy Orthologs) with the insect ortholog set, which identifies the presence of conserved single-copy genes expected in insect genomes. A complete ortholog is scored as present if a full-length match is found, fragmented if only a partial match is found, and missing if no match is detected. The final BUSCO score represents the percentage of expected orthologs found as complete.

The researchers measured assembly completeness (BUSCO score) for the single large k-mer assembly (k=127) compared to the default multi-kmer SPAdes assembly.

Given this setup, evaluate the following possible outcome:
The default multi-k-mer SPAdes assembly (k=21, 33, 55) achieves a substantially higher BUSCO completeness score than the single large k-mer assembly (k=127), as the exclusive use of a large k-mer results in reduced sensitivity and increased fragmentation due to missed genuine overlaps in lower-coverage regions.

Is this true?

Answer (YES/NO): NO